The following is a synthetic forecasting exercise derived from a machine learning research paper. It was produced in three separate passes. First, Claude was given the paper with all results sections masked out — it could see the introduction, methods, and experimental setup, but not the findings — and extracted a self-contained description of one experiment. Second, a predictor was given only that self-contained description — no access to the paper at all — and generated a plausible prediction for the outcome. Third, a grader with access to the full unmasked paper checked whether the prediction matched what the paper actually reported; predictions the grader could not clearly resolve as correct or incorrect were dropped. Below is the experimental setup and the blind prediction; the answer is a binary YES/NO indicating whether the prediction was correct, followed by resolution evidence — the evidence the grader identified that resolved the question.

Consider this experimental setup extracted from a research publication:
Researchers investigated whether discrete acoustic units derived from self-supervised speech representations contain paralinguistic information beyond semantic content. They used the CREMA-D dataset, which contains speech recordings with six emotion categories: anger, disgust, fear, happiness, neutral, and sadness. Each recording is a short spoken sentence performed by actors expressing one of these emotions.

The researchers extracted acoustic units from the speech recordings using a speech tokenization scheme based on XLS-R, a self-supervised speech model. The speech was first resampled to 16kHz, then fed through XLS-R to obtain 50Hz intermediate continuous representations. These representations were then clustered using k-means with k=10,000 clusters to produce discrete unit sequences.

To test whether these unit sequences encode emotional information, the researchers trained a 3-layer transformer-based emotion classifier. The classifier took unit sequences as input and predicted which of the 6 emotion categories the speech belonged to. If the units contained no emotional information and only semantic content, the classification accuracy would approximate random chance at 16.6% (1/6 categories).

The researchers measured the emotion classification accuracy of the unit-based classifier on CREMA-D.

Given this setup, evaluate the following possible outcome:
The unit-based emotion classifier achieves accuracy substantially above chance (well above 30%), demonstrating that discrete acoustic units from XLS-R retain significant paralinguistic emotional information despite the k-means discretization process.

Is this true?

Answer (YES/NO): YES